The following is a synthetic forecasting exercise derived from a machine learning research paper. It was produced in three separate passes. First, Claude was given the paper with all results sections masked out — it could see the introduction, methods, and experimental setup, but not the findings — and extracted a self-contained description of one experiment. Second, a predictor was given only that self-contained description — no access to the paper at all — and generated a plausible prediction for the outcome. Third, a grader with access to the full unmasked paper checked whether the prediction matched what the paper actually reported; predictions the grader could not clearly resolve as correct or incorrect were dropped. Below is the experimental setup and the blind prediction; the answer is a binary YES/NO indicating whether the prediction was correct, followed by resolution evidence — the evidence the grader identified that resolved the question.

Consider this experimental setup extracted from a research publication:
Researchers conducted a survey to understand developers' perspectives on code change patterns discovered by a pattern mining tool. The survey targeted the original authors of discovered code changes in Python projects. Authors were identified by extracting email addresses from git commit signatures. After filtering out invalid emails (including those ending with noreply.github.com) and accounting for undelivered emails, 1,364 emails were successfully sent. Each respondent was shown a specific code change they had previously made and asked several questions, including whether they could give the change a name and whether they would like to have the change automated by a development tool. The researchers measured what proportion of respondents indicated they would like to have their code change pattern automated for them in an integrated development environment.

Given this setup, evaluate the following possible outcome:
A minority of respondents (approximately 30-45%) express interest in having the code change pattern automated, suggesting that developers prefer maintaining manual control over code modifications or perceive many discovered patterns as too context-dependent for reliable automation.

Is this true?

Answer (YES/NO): NO